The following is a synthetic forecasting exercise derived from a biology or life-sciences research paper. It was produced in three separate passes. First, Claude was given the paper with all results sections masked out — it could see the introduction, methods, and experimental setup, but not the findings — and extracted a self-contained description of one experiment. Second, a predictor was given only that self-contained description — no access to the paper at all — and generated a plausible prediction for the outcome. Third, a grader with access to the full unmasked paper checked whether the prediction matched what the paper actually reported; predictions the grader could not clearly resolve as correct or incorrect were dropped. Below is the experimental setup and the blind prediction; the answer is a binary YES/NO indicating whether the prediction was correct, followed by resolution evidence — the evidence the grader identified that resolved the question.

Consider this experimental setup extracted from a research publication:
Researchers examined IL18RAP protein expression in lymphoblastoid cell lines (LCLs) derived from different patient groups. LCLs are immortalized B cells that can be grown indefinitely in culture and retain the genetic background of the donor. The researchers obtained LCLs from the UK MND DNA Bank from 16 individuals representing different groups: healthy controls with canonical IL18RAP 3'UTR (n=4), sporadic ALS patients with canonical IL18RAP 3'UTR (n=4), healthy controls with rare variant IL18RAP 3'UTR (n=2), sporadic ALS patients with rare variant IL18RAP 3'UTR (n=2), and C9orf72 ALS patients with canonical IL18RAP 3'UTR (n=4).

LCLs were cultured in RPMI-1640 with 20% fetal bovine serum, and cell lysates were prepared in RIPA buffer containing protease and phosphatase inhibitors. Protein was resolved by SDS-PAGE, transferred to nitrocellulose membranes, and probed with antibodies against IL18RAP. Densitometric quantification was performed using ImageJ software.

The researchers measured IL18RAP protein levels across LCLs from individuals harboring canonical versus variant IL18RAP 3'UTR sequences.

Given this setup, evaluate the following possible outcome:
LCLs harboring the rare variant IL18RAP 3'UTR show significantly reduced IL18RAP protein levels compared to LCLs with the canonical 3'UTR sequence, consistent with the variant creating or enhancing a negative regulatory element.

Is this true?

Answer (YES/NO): YES